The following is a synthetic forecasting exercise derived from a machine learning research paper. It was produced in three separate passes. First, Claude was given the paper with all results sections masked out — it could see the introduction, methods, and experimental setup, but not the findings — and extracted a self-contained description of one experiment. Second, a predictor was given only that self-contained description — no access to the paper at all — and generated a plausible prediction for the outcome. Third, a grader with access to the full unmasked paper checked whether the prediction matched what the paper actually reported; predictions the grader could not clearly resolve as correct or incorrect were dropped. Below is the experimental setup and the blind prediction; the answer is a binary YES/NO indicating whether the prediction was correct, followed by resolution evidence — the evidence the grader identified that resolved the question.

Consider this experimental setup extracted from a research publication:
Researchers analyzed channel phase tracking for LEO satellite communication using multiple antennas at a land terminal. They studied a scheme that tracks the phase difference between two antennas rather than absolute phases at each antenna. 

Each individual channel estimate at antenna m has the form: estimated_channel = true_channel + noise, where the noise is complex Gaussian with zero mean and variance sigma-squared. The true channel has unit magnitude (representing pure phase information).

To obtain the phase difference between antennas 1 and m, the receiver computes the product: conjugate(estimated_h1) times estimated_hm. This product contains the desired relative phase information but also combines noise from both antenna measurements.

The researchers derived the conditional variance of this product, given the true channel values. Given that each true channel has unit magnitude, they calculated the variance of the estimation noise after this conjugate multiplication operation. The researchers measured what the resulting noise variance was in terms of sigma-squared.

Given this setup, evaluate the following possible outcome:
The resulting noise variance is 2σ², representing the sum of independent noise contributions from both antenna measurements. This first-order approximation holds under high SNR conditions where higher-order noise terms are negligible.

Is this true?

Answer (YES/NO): NO